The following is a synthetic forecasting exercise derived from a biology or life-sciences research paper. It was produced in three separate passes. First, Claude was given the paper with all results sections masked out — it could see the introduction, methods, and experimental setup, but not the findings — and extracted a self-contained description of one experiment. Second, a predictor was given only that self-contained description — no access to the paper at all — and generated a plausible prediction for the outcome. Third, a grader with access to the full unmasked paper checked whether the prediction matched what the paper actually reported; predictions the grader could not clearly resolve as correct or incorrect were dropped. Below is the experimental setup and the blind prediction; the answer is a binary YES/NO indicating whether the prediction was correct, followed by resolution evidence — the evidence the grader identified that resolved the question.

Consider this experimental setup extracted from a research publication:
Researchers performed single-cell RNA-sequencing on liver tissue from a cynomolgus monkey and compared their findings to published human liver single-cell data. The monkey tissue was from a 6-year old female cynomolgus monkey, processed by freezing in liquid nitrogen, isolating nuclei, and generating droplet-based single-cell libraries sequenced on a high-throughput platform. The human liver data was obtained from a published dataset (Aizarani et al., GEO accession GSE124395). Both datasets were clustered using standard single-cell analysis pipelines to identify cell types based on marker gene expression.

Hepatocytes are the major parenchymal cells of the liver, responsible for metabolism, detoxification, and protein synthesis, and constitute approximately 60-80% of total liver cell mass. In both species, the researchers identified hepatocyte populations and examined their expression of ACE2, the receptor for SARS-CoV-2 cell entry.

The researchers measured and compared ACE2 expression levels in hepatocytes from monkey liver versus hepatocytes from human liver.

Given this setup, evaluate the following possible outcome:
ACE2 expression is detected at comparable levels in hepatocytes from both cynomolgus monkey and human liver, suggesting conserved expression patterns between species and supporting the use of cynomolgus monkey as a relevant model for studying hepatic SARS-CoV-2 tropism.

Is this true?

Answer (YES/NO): NO